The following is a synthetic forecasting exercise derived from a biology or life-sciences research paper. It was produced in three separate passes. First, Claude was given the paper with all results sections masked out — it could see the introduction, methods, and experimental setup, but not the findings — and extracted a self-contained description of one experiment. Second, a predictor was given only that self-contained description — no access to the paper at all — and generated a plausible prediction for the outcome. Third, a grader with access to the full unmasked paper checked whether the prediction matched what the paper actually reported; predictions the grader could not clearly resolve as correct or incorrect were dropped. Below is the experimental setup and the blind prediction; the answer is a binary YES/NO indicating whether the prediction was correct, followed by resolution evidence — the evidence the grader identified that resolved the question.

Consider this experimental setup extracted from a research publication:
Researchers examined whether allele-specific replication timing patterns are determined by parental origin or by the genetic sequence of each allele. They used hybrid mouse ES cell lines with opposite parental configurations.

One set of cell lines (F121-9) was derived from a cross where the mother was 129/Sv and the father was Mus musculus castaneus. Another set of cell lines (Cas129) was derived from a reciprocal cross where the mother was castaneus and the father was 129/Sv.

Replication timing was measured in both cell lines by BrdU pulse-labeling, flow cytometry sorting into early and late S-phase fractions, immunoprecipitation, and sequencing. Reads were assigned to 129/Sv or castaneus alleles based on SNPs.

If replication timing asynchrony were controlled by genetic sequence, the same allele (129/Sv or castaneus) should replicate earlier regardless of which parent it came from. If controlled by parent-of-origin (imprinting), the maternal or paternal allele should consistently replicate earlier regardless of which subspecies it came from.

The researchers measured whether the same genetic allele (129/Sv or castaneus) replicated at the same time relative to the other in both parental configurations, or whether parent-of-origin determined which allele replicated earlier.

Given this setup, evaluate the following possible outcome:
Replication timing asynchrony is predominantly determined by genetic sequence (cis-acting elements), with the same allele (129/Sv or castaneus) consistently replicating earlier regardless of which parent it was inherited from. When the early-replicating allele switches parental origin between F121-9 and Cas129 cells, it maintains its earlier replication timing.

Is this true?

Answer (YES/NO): YES